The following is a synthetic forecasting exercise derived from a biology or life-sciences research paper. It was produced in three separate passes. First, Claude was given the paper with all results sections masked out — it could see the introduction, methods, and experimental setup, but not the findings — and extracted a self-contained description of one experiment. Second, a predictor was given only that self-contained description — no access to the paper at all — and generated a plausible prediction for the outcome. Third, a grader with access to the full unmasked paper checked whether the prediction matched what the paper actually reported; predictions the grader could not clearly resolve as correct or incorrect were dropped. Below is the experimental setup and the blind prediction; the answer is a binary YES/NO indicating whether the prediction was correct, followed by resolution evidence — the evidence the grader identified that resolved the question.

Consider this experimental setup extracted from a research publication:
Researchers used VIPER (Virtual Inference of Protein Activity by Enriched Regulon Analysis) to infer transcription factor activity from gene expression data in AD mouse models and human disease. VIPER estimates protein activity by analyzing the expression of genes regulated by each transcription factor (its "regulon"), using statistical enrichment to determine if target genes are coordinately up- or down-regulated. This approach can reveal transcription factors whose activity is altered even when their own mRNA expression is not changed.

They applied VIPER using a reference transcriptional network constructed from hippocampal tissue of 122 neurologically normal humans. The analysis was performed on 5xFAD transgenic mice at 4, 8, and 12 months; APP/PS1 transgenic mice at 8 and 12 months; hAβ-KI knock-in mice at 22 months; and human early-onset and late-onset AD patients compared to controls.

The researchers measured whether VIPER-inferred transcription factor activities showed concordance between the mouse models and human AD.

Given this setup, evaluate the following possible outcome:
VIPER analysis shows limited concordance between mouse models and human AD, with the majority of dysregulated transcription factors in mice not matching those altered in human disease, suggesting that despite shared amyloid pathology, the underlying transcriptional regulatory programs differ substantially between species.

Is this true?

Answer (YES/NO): NO